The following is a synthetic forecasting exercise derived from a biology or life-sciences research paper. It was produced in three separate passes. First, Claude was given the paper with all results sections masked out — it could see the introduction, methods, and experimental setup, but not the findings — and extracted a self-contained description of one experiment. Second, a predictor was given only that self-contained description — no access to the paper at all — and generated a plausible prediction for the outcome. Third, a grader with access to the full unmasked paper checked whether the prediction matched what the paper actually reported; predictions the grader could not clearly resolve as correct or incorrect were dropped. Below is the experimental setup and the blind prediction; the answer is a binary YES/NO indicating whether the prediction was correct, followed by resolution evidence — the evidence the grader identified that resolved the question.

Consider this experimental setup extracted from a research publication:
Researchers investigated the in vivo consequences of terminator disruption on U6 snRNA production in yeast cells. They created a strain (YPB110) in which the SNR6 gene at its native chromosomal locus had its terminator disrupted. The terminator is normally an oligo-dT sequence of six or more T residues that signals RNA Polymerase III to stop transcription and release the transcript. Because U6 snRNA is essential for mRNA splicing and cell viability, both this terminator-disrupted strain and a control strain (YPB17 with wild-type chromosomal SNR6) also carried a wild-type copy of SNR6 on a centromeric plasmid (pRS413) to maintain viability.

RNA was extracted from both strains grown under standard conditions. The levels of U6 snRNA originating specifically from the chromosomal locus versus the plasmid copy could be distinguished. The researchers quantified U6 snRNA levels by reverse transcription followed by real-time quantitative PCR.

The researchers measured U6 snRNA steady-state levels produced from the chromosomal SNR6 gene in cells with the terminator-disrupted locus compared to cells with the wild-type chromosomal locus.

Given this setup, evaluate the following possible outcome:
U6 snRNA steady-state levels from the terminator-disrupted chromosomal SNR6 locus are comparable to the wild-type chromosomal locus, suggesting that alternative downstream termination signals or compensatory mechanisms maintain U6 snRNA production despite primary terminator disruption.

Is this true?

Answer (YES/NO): NO